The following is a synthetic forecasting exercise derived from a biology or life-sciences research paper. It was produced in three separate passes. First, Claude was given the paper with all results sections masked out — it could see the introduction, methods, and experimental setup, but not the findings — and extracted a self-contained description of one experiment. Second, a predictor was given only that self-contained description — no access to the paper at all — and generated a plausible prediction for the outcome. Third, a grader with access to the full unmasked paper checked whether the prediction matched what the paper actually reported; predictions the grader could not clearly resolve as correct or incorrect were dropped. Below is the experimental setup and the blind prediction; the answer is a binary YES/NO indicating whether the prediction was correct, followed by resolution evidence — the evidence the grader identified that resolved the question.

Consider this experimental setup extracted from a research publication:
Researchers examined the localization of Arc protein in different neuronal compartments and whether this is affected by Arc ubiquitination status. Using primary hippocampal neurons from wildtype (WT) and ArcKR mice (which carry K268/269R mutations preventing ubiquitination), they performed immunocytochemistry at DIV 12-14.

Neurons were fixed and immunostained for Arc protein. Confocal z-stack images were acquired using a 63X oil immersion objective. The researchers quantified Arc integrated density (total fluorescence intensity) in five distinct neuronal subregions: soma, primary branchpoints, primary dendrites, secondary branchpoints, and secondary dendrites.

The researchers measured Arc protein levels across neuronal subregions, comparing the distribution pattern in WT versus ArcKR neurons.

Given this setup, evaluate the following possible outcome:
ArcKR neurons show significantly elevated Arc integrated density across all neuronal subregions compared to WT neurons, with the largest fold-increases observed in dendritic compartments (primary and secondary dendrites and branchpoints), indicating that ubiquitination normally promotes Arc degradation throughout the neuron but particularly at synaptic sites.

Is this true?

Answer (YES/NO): NO